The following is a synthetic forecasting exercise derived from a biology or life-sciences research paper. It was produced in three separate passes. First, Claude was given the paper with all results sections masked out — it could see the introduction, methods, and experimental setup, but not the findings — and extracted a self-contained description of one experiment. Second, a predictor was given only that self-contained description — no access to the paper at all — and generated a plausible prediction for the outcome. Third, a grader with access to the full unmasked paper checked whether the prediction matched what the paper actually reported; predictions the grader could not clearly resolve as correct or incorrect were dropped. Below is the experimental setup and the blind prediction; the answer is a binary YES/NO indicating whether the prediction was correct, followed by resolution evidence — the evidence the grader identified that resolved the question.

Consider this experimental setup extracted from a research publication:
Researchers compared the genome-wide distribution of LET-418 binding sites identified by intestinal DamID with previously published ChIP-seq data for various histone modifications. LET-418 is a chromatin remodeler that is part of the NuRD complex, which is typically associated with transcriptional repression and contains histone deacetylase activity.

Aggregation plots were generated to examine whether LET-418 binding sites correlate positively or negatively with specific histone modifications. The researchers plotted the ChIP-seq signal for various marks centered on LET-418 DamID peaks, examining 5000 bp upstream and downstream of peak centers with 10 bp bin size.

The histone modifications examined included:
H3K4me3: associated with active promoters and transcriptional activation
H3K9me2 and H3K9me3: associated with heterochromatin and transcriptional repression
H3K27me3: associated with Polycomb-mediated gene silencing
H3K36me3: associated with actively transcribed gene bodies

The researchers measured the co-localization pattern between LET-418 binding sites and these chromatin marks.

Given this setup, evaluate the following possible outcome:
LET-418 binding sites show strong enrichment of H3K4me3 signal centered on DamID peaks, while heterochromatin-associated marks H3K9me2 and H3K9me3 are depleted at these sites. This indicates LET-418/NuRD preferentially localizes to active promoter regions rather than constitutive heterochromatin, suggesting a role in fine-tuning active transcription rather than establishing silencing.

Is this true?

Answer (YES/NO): YES